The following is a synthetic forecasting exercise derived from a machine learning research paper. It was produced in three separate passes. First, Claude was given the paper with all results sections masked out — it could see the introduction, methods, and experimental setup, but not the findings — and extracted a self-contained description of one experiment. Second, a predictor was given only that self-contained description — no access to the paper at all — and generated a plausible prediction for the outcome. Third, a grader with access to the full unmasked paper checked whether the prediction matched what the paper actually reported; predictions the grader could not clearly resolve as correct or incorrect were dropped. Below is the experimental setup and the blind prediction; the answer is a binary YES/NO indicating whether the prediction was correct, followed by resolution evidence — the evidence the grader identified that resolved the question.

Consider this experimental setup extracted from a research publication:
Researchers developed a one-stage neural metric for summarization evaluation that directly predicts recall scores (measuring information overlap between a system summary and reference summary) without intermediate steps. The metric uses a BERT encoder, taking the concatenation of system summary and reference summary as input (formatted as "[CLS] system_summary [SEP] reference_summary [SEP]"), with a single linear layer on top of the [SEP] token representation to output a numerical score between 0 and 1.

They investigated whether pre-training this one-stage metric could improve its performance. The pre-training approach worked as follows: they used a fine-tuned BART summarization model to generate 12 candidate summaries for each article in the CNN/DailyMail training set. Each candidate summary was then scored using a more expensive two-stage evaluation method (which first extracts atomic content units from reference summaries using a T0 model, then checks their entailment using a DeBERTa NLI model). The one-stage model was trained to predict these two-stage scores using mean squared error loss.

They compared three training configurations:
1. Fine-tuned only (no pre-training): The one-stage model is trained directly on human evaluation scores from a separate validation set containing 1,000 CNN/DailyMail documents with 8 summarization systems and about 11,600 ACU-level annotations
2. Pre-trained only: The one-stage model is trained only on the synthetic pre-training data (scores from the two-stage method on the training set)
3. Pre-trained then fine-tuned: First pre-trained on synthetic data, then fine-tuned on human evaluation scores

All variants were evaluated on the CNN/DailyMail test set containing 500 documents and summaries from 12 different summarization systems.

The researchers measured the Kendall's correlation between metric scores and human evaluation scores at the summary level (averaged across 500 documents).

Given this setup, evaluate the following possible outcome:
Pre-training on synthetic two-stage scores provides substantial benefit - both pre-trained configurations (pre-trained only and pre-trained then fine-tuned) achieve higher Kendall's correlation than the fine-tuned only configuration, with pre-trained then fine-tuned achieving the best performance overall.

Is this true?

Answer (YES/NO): YES